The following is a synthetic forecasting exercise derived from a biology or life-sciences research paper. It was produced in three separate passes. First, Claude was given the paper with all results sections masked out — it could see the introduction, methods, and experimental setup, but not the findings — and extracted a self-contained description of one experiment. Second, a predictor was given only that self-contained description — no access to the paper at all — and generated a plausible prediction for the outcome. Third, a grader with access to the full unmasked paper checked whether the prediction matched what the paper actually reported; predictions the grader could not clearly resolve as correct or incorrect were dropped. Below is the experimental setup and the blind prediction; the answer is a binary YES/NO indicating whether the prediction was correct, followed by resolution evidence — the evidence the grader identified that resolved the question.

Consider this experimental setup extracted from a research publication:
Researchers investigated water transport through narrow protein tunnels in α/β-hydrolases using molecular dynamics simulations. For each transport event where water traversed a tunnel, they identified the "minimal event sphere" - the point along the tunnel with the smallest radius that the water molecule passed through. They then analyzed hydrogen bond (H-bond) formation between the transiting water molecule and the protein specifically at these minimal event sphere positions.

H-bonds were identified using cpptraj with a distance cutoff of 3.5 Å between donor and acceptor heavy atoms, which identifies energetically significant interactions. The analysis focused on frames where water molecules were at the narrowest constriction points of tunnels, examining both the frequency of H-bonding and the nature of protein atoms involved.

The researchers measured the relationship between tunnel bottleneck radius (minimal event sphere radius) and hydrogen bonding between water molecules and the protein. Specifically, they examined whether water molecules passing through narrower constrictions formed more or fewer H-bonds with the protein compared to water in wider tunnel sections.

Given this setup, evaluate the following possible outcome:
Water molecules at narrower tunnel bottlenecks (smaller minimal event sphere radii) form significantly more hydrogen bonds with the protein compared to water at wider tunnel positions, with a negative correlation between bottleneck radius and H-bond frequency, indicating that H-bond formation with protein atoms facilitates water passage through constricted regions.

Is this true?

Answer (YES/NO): YES